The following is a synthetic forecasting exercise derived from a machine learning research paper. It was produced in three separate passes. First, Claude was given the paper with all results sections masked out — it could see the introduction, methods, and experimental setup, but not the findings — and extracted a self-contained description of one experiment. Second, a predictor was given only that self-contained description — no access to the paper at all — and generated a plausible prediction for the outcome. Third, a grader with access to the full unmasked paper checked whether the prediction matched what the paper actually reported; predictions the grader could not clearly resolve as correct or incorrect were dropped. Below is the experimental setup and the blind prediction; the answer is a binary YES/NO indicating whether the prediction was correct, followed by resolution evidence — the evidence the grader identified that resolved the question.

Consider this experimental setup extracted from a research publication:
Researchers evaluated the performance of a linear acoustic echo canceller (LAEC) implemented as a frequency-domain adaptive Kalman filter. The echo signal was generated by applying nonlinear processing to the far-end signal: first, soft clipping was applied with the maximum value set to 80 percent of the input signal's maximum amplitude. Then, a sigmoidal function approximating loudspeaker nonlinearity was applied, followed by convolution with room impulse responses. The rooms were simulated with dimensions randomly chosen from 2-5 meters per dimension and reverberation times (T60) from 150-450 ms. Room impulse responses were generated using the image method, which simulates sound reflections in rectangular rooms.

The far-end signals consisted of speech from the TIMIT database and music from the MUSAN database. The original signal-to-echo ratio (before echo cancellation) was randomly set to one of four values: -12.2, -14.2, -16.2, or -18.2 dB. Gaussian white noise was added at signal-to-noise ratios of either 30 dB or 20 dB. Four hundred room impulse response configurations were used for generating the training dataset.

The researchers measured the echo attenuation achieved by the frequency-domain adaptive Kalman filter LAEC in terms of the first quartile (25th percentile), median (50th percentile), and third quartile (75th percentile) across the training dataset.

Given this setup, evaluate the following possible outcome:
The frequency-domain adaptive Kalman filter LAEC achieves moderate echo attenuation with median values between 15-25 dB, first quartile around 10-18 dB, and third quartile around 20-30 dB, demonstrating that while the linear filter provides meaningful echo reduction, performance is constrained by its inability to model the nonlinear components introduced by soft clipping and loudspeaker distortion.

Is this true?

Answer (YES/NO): NO